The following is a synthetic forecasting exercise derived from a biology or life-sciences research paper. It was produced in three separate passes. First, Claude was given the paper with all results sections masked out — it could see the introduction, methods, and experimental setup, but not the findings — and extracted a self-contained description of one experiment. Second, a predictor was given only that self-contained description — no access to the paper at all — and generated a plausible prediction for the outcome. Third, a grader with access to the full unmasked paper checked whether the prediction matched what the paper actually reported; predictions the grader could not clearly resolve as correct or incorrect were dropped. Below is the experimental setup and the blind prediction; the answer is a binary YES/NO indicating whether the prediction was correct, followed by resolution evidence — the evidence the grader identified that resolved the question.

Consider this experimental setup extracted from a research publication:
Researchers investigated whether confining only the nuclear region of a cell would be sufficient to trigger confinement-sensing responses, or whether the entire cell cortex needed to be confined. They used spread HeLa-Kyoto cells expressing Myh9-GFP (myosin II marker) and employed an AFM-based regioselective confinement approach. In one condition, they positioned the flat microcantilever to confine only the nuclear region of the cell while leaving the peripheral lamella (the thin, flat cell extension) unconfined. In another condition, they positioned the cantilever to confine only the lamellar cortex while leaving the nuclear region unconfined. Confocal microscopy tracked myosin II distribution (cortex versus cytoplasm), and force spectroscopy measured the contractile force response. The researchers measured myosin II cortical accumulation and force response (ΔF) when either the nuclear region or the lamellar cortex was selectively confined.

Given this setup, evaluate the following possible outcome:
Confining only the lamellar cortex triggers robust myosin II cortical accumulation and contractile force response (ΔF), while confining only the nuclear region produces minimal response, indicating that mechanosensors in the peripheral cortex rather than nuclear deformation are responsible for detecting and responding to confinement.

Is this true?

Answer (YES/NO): NO